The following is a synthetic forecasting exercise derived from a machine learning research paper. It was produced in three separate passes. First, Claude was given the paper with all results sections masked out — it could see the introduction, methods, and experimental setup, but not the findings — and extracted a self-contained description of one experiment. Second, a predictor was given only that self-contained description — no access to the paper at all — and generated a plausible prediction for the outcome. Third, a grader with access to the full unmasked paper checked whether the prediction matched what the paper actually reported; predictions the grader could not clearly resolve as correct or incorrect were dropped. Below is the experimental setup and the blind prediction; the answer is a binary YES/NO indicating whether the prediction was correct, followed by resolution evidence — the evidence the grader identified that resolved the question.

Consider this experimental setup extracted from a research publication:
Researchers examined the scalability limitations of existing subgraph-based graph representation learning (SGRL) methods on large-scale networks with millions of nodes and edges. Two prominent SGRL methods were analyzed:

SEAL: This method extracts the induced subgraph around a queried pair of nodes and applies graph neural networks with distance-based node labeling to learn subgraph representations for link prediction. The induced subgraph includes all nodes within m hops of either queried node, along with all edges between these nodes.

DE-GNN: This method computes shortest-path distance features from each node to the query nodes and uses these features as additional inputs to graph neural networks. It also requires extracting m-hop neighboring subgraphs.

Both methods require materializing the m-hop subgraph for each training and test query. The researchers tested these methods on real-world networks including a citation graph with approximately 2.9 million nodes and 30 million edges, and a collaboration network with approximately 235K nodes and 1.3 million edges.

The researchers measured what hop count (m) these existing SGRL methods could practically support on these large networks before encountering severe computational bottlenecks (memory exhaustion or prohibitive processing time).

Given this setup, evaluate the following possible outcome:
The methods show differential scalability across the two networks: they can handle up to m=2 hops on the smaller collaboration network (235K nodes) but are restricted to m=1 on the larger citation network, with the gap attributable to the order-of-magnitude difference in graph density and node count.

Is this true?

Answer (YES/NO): NO